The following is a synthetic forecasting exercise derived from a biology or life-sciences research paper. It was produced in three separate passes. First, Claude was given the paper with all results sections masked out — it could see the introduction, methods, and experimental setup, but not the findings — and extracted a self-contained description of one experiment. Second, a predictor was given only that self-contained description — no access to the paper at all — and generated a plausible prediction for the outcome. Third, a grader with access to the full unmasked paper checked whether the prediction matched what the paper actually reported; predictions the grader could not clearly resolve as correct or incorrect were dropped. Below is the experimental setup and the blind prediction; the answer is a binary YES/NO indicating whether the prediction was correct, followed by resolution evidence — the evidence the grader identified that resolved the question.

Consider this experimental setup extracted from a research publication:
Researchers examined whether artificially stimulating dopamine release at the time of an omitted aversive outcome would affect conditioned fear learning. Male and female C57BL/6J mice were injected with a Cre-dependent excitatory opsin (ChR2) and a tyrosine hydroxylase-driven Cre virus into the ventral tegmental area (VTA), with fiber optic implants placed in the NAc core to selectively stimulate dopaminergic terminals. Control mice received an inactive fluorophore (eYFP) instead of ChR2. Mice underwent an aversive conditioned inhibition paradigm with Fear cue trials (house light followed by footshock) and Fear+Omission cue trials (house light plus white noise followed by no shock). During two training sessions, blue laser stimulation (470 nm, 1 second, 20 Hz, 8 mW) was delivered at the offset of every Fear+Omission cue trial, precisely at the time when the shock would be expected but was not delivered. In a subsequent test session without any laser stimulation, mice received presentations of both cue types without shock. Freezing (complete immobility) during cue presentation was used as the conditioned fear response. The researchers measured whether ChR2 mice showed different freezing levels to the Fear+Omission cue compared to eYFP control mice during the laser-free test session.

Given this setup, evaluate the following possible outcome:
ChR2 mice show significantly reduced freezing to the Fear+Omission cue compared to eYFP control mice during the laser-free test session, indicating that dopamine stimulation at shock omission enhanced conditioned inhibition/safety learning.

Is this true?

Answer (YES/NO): NO